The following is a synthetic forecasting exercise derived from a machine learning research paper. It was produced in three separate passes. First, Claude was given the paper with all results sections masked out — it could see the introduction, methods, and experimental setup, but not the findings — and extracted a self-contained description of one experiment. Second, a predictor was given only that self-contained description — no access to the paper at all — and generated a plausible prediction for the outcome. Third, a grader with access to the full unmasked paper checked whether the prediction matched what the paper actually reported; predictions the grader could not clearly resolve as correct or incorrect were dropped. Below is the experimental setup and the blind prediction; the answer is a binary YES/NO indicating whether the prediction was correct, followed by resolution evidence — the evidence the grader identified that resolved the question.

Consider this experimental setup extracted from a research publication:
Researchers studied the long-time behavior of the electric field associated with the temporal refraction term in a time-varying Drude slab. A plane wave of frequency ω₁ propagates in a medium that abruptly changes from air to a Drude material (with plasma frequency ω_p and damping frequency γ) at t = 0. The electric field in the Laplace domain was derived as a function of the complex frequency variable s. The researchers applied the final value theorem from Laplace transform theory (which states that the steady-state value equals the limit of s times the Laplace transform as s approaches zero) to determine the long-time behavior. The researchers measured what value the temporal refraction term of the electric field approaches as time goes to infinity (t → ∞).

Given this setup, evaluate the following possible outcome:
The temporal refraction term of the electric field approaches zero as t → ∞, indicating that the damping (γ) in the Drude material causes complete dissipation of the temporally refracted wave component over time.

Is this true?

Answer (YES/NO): YES